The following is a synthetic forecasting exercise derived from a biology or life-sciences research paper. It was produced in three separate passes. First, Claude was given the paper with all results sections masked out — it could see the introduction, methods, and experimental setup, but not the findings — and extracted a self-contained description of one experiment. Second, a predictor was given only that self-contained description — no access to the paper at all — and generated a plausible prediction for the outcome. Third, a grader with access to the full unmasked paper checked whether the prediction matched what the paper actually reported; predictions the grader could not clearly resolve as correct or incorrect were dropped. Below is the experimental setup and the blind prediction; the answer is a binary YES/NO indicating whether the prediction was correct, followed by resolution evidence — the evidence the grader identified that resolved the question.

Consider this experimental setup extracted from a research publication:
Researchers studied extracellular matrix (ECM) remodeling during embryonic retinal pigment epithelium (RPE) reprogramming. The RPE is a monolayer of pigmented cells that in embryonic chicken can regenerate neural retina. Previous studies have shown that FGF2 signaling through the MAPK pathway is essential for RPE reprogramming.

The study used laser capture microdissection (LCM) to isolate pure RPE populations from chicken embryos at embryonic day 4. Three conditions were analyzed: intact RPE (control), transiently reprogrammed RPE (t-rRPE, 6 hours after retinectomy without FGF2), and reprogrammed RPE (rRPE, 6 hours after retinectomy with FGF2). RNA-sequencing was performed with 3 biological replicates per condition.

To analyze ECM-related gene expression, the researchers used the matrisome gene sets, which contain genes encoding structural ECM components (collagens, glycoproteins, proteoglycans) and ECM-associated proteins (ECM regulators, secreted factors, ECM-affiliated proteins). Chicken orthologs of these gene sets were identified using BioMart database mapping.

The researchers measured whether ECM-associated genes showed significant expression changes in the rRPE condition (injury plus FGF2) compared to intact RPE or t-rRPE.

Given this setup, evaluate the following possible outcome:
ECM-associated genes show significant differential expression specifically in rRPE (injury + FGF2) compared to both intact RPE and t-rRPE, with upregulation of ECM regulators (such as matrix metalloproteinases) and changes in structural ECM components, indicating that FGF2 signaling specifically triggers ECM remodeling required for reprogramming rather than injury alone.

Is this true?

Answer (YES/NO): YES